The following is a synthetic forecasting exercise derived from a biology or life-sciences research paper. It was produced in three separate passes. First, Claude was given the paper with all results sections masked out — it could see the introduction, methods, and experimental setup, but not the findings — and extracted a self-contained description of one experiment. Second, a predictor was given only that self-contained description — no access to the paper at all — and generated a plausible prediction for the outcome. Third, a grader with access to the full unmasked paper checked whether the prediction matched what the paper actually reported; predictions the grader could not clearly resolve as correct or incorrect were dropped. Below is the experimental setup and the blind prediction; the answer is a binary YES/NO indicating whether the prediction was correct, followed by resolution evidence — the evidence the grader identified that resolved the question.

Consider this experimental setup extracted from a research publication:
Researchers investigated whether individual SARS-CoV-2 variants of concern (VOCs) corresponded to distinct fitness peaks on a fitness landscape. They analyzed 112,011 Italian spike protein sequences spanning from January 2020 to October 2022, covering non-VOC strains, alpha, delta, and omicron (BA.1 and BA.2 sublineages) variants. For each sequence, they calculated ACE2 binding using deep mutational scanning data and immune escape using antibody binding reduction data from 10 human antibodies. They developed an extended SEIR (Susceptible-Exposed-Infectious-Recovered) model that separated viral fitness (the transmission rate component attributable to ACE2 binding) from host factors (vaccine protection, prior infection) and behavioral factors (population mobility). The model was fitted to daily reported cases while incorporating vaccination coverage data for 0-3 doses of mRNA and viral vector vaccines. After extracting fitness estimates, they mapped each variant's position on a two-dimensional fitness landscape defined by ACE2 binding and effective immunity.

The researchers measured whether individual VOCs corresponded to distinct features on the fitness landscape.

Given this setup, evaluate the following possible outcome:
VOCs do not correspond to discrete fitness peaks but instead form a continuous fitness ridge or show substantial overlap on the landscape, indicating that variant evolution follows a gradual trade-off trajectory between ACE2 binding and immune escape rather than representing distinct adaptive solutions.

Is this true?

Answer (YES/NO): NO